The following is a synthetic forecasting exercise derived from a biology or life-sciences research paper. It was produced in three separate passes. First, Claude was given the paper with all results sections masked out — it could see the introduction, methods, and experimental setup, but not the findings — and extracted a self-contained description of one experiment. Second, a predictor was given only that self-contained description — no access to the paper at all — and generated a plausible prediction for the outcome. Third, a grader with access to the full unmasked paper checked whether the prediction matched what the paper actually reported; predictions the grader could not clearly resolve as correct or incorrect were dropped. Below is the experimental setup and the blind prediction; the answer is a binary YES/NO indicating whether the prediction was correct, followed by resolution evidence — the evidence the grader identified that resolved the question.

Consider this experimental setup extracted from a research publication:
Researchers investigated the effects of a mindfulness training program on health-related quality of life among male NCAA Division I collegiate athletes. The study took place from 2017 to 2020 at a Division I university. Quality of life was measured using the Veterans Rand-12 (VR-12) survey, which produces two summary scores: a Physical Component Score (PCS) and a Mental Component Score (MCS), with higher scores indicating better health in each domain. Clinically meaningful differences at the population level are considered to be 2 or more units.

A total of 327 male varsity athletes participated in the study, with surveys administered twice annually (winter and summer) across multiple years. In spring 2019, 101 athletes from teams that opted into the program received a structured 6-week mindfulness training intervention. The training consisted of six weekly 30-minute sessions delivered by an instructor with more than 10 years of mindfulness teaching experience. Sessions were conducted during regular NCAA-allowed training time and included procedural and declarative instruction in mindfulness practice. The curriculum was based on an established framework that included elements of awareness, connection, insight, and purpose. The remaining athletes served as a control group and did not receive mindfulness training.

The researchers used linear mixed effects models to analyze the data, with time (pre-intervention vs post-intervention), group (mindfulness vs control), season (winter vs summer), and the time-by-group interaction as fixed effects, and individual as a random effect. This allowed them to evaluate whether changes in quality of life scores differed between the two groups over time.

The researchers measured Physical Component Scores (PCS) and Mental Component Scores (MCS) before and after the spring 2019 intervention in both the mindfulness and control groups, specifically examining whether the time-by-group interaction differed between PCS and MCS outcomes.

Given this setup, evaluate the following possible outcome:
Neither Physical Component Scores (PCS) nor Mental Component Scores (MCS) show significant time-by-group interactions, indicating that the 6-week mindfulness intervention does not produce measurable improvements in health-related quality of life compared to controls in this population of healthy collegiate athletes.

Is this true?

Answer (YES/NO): NO